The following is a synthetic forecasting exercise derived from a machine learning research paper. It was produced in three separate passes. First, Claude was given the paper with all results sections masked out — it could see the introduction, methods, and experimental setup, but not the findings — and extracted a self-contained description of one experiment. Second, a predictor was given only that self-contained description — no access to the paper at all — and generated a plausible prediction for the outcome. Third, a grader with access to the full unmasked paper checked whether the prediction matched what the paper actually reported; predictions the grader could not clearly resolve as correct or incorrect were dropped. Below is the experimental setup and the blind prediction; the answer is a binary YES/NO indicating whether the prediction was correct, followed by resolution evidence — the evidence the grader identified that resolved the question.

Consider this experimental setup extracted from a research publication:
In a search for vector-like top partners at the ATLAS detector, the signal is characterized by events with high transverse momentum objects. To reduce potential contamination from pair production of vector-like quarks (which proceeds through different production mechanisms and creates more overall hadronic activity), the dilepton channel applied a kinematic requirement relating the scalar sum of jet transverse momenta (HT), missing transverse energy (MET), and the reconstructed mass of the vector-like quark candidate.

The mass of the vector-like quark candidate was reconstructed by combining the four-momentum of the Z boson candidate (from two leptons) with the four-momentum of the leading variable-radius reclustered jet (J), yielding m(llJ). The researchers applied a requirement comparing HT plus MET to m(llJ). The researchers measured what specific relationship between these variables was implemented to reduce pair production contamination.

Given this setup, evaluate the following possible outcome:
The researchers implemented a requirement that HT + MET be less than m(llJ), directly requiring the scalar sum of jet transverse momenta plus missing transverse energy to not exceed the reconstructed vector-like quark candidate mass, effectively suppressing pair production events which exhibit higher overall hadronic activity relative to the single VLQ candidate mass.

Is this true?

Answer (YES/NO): YES